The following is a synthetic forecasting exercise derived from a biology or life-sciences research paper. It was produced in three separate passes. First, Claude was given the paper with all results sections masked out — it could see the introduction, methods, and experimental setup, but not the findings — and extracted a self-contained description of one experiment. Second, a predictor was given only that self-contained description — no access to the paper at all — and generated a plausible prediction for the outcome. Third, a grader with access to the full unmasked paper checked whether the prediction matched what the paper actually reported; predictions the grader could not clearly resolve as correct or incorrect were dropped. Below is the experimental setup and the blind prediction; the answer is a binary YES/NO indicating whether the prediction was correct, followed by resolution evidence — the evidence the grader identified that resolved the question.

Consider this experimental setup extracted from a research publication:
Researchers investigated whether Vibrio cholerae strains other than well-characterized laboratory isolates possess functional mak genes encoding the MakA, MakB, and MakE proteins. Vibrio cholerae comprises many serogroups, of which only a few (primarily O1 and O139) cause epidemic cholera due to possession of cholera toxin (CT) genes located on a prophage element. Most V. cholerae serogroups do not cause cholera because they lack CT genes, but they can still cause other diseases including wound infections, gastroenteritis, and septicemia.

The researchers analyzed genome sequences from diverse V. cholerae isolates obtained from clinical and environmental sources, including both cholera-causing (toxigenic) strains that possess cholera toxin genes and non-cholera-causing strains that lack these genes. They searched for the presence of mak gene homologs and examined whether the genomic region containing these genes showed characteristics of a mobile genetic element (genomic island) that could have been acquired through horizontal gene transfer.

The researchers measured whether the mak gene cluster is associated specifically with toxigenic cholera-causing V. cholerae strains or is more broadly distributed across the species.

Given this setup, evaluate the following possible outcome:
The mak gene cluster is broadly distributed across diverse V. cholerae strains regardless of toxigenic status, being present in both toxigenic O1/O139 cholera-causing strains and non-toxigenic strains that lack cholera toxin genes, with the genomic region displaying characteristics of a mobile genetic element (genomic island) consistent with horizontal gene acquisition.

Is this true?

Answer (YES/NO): YES